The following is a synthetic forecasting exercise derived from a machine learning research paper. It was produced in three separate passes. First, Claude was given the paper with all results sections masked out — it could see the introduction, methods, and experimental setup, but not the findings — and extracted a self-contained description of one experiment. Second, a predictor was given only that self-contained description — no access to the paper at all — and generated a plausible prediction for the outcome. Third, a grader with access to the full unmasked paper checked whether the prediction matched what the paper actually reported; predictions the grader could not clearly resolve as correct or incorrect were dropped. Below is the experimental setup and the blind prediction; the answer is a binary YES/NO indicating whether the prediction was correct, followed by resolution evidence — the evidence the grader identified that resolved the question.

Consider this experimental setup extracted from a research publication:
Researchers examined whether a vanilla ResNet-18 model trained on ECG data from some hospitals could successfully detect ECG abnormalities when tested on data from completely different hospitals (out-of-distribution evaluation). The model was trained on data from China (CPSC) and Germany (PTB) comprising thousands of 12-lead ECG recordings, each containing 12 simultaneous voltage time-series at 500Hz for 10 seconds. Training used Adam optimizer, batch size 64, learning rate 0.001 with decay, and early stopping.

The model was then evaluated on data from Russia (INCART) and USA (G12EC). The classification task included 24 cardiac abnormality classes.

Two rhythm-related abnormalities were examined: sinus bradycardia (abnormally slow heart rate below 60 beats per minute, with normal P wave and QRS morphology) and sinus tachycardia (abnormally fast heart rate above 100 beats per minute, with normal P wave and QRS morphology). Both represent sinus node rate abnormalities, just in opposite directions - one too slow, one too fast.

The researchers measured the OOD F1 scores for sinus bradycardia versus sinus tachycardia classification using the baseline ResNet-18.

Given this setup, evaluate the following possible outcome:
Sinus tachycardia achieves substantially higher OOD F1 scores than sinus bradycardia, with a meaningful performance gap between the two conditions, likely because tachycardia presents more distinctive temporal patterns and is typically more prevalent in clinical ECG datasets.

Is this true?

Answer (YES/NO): YES